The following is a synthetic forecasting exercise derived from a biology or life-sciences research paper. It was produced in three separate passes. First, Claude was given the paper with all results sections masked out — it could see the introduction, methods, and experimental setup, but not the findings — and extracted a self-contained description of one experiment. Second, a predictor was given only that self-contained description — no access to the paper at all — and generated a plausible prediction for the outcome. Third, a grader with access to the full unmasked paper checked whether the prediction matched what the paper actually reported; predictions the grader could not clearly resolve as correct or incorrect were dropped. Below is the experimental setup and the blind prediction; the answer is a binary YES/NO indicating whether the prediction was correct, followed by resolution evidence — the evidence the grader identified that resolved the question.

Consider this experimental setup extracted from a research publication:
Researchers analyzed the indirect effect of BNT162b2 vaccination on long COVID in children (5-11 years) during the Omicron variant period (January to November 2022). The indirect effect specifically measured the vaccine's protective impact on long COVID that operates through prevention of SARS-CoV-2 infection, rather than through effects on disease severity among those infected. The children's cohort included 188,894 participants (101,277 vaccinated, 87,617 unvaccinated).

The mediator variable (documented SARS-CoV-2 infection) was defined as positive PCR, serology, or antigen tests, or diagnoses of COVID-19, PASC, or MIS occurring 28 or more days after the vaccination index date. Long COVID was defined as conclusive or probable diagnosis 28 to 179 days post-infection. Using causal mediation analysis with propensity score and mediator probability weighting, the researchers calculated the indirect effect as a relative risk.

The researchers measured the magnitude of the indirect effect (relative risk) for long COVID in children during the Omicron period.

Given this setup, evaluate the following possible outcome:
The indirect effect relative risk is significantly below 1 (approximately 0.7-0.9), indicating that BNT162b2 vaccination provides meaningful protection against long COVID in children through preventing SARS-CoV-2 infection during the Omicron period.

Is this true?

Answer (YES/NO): NO